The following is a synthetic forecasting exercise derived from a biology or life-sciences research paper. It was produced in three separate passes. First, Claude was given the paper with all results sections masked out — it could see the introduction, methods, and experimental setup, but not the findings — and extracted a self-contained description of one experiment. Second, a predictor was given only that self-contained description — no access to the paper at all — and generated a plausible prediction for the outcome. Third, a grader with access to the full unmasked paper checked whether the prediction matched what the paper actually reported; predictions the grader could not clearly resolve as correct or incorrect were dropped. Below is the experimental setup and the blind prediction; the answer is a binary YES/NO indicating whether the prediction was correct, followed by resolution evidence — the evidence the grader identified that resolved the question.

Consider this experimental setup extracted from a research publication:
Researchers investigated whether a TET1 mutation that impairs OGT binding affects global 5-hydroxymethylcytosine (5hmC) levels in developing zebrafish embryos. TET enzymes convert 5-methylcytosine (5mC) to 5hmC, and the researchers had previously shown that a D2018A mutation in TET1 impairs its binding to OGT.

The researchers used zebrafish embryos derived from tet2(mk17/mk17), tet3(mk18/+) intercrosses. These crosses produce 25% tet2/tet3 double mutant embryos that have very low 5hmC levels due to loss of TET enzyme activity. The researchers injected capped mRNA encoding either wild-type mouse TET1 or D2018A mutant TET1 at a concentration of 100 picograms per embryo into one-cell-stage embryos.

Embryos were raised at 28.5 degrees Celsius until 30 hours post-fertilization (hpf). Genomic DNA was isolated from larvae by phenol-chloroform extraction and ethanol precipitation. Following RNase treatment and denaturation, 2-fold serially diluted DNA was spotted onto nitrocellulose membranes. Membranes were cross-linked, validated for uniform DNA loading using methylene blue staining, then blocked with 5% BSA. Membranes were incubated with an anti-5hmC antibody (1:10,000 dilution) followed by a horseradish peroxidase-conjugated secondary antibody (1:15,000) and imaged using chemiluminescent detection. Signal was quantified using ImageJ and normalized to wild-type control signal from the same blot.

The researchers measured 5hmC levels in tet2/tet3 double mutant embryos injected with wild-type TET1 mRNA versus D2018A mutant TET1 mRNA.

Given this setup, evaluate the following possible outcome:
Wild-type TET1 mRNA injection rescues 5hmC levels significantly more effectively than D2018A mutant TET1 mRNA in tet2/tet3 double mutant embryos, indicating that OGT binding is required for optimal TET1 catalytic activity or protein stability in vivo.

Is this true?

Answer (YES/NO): YES